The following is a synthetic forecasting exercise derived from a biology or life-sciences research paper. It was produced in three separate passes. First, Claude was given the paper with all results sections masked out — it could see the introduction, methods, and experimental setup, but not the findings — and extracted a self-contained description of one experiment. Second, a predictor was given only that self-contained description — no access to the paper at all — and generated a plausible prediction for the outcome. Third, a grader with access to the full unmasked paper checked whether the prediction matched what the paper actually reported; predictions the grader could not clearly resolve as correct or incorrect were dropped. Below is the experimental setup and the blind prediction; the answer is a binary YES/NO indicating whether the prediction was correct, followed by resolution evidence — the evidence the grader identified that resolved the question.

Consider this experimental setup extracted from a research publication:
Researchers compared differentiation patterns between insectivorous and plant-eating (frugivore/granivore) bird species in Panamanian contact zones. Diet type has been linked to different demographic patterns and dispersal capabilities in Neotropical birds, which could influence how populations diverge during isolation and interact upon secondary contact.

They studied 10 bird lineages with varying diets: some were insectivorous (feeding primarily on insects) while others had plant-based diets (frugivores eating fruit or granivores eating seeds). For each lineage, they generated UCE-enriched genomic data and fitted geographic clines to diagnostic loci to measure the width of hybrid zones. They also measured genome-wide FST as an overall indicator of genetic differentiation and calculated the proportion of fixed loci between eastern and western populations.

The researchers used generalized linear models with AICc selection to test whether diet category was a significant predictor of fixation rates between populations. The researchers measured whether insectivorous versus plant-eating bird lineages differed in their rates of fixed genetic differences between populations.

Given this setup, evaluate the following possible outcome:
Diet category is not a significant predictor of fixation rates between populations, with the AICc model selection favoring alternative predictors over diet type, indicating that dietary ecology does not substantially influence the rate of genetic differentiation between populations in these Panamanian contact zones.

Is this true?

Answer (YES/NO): YES